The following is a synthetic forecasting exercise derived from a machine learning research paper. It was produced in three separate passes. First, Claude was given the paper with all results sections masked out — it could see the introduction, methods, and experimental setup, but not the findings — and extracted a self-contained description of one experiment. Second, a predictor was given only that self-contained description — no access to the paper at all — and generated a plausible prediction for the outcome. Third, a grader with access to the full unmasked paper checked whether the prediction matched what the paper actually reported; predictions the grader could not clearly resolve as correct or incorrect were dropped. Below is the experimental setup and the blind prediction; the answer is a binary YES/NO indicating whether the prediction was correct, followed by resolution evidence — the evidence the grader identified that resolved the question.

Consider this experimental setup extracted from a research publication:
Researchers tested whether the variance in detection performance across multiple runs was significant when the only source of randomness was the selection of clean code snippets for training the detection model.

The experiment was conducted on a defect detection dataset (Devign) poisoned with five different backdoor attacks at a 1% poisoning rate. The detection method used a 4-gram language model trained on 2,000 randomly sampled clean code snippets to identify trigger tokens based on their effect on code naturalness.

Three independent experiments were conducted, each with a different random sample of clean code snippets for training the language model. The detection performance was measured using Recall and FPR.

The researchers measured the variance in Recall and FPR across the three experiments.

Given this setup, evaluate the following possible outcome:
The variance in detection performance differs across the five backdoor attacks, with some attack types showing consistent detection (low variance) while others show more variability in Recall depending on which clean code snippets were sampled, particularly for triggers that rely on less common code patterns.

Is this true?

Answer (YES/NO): NO